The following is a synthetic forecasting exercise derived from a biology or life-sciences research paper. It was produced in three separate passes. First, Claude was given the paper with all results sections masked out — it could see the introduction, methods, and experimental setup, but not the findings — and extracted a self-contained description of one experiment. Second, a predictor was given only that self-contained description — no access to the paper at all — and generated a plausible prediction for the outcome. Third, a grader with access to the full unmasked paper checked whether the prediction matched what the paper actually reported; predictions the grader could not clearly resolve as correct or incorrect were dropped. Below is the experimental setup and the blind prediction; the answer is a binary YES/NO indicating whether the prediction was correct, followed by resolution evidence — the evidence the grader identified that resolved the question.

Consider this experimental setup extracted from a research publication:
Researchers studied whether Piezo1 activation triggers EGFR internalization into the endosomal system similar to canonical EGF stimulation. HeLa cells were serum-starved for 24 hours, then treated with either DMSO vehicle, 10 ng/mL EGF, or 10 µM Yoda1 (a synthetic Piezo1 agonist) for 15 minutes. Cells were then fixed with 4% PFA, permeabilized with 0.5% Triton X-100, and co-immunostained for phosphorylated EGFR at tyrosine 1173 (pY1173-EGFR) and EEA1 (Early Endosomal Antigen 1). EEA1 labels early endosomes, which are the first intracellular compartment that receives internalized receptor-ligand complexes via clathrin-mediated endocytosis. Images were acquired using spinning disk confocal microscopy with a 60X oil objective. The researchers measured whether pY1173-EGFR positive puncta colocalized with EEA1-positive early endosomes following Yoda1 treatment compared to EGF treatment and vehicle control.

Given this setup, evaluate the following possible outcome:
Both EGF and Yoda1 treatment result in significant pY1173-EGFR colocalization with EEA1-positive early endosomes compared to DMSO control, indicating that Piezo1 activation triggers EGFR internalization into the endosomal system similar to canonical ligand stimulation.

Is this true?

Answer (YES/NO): YES